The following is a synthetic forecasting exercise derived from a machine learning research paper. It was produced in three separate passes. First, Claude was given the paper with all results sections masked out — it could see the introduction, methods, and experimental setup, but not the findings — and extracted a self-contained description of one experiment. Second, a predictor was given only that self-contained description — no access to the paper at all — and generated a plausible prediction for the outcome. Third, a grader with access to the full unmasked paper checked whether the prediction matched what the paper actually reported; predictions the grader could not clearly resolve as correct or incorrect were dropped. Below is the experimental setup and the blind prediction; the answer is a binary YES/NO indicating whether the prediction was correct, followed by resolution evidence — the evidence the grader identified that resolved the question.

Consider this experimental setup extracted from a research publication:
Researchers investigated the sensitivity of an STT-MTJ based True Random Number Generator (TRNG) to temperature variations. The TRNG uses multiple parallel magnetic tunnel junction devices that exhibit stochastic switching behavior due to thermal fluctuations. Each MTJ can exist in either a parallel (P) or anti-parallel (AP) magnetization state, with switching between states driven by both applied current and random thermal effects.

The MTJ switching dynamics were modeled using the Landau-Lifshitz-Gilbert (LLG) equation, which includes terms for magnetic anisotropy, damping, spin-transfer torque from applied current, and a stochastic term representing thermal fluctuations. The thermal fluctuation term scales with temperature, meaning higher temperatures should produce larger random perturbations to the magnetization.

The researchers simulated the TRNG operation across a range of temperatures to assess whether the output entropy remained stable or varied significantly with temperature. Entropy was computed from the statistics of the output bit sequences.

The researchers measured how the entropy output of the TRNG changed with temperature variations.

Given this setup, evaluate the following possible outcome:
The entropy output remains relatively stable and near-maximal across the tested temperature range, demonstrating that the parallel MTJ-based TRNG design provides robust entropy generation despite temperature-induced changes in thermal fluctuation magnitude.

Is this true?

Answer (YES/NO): YES